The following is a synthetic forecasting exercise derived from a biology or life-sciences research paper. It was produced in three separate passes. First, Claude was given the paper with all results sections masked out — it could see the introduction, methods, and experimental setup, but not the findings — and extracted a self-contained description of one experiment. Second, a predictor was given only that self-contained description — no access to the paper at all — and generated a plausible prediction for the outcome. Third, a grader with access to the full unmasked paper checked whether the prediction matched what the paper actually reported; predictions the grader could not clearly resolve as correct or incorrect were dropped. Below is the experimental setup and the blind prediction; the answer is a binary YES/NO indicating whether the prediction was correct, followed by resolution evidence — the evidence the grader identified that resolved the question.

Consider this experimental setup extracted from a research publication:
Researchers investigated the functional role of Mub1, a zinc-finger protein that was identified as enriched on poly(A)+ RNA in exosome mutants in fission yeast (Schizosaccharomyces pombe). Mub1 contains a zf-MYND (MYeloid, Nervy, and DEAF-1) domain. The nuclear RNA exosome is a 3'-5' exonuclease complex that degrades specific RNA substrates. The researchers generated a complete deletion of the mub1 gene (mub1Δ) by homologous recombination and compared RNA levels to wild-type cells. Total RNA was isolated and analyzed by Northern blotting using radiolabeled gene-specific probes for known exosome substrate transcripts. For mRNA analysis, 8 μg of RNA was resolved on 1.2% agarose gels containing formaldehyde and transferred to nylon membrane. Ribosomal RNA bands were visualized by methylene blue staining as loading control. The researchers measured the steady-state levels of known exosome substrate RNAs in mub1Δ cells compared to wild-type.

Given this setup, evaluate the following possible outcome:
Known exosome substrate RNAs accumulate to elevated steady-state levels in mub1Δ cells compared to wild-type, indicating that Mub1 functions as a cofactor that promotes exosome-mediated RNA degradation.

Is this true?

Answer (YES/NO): YES